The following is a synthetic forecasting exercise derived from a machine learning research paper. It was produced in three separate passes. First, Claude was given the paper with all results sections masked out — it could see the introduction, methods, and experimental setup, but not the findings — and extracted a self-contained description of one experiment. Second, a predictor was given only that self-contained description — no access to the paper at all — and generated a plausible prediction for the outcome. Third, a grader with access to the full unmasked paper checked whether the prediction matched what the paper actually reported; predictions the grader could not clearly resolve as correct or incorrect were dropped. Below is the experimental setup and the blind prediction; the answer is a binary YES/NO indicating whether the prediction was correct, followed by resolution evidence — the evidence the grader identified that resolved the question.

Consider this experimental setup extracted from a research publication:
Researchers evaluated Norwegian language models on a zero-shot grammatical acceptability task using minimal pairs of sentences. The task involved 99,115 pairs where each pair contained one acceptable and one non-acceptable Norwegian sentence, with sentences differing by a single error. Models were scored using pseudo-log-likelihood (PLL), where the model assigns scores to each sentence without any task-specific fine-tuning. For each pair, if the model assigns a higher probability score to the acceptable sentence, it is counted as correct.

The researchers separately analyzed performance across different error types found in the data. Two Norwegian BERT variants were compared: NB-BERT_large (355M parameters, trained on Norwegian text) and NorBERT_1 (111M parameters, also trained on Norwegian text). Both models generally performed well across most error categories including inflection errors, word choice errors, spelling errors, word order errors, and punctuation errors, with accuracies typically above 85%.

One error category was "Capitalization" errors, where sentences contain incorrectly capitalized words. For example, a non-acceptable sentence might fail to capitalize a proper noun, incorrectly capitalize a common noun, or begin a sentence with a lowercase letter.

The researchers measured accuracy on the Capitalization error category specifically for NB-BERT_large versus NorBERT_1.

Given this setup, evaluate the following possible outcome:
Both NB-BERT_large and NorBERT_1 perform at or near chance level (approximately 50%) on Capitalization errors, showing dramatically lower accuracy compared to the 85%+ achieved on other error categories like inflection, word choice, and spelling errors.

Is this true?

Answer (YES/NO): NO